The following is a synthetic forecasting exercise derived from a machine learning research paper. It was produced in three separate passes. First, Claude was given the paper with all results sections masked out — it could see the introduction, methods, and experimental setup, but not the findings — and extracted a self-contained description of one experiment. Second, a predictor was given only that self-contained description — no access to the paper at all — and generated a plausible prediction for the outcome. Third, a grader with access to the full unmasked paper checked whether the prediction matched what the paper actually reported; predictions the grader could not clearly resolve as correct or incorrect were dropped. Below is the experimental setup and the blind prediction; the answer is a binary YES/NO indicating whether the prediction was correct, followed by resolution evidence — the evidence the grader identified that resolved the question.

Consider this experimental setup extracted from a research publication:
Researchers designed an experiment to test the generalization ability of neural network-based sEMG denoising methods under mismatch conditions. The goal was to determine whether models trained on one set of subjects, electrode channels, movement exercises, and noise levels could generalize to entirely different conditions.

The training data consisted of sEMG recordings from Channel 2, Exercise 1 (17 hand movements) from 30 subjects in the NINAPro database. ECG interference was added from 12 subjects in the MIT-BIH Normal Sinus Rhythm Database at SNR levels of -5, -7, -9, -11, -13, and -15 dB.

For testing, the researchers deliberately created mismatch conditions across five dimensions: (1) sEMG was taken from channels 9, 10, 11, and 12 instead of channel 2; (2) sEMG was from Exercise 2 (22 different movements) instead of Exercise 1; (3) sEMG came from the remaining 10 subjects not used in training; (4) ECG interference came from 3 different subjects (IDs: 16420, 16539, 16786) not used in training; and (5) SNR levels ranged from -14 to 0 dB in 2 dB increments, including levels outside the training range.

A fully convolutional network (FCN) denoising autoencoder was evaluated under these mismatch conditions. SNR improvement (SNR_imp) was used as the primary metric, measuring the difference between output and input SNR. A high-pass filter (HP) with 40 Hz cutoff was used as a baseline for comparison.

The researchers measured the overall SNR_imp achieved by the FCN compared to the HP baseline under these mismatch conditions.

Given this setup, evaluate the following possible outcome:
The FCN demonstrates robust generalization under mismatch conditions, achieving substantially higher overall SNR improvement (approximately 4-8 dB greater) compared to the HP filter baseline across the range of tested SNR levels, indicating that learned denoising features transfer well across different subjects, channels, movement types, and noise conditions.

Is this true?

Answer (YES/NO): NO